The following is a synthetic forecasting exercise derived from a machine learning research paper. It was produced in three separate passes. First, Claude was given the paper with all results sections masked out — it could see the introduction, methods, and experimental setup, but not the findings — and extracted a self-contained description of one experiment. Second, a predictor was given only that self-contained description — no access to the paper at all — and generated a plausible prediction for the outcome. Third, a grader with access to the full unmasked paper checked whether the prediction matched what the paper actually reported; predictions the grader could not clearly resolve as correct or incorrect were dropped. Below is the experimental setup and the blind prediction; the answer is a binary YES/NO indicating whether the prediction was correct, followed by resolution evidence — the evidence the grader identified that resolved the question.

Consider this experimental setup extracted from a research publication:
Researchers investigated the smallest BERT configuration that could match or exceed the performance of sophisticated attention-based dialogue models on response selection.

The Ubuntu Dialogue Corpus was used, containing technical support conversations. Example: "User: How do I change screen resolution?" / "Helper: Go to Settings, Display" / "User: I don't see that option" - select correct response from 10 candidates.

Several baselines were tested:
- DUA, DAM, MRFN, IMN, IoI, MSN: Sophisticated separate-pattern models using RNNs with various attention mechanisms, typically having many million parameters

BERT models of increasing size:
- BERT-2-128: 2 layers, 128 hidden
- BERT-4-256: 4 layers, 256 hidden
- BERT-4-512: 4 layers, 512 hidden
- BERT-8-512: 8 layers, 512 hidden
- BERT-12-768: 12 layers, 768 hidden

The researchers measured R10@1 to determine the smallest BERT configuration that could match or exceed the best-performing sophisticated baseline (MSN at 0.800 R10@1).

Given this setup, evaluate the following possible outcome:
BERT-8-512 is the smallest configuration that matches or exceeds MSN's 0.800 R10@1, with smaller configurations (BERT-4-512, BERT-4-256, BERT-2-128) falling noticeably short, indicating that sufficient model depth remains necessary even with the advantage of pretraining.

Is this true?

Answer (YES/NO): NO